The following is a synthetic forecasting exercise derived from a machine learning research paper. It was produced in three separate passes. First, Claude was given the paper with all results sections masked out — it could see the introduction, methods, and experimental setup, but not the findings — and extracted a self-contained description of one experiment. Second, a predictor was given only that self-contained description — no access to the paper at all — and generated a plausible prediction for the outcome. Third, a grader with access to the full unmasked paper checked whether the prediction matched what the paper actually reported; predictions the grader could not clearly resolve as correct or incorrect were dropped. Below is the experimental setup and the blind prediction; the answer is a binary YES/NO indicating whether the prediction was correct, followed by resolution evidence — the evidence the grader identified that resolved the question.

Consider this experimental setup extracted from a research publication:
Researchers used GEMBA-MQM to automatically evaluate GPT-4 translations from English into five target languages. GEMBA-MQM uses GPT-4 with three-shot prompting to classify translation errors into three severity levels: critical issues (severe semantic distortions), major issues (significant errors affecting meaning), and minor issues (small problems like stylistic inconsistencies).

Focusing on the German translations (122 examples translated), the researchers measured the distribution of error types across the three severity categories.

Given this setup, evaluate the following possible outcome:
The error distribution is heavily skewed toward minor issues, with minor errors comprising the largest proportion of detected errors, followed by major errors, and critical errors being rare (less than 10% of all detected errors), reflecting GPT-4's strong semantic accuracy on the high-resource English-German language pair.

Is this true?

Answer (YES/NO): NO